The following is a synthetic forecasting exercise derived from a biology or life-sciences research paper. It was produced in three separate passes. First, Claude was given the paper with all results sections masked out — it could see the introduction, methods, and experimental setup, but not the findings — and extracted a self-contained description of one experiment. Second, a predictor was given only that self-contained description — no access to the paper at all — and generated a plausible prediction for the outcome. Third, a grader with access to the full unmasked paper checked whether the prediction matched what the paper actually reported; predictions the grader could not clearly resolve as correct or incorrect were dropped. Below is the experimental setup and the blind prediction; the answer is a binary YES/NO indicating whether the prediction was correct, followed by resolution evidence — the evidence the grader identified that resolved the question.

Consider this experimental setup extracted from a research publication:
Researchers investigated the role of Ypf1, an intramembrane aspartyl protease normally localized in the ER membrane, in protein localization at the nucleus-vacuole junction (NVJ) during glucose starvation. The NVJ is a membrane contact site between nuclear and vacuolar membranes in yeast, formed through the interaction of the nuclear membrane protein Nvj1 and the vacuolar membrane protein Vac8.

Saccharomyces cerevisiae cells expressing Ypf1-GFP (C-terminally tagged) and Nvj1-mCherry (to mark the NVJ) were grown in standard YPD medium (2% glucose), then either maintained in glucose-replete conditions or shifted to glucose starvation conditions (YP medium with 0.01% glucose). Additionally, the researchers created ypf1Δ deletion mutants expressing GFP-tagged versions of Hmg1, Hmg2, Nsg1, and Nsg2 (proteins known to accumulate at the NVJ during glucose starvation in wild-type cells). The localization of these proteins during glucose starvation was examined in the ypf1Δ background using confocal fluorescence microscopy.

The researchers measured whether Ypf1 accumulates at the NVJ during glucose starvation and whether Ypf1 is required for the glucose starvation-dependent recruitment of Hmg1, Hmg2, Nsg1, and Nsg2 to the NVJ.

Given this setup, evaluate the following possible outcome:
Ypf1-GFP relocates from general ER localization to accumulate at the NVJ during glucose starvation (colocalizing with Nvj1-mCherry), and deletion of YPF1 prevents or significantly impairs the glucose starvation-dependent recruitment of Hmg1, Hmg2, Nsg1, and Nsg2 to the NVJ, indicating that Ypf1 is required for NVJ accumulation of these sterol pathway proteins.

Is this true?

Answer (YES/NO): YES